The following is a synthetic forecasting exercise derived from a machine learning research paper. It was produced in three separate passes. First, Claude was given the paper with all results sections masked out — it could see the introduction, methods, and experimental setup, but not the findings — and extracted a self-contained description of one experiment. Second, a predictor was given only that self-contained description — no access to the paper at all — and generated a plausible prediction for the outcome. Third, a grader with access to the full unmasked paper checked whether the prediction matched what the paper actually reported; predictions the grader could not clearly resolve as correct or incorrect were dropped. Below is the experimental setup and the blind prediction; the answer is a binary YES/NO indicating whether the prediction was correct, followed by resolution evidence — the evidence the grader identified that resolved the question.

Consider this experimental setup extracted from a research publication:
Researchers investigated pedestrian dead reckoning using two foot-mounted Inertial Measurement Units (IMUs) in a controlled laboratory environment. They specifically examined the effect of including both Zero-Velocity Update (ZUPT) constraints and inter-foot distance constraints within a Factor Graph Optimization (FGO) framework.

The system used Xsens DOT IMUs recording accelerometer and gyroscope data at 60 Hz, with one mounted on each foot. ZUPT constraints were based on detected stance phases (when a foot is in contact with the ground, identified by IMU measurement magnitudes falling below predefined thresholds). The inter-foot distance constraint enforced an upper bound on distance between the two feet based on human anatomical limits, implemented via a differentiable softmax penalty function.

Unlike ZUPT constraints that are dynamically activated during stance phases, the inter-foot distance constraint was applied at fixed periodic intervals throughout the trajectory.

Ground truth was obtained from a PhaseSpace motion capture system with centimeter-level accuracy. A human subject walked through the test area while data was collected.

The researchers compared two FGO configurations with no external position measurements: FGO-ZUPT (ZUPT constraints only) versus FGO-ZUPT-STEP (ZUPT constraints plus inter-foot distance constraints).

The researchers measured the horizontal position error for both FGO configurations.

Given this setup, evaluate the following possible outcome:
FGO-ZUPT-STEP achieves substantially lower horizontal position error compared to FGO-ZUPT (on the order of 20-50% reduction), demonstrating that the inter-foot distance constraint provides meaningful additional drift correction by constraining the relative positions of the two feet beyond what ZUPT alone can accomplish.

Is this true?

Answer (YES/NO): YES